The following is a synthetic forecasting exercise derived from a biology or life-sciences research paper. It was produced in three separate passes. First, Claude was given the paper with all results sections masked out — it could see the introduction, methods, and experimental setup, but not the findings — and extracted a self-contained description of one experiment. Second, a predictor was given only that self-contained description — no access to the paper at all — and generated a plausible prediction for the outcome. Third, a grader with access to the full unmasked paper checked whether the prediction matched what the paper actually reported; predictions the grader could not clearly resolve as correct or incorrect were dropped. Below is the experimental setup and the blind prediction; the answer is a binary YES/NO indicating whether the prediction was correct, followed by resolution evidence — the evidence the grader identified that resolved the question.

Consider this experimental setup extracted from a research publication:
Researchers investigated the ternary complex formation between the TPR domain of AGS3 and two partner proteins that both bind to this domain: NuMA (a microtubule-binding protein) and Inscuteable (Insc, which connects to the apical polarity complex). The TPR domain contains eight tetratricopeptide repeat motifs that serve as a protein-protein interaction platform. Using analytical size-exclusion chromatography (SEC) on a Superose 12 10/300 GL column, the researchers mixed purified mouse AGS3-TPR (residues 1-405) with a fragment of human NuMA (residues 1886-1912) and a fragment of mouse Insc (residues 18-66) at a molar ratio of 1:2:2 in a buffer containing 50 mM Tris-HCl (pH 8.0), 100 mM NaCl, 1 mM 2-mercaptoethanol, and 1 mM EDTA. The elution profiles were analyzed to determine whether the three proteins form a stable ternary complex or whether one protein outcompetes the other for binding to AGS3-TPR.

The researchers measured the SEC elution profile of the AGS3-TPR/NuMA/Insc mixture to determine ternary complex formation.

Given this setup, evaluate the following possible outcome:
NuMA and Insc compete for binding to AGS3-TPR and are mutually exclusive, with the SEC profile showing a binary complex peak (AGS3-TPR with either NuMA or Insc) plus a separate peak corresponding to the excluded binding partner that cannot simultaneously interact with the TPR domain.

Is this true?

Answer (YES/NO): YES